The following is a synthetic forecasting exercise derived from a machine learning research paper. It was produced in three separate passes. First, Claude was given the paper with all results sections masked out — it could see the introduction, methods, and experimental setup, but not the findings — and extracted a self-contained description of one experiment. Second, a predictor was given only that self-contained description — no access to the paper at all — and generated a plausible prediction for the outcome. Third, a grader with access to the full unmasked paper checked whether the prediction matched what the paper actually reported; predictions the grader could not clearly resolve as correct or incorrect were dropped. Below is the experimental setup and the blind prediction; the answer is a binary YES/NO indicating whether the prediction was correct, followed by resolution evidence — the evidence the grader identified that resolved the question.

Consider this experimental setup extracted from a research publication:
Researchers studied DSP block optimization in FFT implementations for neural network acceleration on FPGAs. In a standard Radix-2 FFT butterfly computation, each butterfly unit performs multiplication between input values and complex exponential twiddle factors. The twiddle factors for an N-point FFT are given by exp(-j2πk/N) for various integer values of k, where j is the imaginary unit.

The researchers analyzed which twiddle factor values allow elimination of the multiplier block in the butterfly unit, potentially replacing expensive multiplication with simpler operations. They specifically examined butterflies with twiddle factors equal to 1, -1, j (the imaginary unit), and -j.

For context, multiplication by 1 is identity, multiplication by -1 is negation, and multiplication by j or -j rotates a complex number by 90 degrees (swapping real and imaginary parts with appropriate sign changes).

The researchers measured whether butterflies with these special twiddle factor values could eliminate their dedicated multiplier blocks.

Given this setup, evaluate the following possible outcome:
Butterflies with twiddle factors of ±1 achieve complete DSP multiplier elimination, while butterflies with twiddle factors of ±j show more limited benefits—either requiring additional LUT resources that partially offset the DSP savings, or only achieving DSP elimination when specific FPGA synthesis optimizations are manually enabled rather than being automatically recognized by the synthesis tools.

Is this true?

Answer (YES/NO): NO